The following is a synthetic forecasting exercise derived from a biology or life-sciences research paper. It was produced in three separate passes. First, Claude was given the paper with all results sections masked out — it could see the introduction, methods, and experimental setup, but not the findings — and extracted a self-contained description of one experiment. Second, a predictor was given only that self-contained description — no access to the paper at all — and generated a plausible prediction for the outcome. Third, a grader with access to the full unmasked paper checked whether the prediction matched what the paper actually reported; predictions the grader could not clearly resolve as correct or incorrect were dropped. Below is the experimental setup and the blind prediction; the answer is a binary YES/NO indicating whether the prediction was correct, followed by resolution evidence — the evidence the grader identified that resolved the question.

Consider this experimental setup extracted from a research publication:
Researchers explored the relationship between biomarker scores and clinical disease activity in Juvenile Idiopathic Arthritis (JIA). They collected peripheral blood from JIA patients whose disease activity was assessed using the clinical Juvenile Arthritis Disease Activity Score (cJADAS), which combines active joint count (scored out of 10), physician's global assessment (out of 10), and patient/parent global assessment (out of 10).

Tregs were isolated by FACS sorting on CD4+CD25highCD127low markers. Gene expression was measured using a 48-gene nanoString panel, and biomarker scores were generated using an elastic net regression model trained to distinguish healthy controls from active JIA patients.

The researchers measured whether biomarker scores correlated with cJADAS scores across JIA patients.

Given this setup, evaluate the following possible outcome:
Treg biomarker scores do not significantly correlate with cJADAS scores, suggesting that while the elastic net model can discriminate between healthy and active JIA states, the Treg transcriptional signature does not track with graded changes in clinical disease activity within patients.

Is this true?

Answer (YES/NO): NO